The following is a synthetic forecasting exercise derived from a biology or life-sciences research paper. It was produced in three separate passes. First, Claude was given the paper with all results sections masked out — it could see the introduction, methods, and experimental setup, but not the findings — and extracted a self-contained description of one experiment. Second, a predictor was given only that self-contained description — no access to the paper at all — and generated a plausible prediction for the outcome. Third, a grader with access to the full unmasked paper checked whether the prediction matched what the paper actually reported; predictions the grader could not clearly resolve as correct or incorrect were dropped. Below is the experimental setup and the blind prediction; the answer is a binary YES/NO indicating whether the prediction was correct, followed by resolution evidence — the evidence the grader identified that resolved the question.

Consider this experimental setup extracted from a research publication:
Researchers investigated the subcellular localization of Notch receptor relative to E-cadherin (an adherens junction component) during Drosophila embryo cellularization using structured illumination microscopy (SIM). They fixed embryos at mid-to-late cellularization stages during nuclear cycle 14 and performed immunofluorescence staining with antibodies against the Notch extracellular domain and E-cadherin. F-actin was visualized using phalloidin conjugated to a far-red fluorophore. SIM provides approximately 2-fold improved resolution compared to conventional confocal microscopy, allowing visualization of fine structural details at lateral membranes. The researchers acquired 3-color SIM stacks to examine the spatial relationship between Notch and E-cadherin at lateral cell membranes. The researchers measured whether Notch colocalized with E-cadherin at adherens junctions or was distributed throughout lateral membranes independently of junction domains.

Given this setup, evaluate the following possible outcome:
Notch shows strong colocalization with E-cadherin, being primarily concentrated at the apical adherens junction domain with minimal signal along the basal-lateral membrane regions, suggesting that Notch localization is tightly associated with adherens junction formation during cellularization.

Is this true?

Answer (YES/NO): NO